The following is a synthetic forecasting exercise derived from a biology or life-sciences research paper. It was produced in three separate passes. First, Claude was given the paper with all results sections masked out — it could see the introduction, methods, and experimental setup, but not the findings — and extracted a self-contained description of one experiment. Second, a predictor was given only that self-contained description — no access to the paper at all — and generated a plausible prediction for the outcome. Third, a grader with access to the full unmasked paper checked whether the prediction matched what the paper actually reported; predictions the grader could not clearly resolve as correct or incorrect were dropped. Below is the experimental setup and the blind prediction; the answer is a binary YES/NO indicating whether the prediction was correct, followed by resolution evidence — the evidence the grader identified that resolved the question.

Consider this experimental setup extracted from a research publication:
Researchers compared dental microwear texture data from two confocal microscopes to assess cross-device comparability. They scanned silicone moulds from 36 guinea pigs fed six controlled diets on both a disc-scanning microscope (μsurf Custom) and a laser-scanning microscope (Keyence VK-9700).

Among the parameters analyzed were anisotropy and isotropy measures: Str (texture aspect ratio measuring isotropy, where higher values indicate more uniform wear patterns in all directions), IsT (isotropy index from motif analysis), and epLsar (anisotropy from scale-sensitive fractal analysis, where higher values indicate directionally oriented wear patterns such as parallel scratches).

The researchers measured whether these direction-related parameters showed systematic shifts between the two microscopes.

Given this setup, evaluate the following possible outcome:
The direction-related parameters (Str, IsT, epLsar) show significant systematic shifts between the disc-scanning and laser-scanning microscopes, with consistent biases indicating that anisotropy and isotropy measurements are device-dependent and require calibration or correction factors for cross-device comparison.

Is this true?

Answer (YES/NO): YES